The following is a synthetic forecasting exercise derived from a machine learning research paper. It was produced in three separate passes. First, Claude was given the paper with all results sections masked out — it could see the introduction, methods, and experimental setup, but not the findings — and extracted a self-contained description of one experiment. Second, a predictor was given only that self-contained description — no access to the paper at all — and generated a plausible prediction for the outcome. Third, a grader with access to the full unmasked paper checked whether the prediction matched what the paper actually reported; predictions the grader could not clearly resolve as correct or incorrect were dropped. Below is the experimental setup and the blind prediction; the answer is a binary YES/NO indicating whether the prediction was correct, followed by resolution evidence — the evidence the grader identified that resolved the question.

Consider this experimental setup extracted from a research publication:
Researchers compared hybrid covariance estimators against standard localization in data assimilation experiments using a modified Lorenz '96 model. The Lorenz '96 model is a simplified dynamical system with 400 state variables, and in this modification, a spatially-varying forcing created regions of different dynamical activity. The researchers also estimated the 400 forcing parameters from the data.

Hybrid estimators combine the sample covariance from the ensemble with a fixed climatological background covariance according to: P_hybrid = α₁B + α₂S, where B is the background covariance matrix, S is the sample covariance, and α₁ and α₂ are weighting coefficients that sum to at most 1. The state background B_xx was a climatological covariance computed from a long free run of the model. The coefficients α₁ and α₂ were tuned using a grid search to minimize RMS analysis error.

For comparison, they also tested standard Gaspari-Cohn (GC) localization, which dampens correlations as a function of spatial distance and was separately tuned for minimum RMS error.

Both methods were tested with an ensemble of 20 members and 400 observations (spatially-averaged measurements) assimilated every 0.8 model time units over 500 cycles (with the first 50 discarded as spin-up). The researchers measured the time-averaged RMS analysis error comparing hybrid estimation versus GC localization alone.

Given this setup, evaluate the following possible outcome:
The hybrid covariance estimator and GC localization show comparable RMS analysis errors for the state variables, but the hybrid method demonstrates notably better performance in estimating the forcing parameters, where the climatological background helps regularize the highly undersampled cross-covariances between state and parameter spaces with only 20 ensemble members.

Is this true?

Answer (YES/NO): YES